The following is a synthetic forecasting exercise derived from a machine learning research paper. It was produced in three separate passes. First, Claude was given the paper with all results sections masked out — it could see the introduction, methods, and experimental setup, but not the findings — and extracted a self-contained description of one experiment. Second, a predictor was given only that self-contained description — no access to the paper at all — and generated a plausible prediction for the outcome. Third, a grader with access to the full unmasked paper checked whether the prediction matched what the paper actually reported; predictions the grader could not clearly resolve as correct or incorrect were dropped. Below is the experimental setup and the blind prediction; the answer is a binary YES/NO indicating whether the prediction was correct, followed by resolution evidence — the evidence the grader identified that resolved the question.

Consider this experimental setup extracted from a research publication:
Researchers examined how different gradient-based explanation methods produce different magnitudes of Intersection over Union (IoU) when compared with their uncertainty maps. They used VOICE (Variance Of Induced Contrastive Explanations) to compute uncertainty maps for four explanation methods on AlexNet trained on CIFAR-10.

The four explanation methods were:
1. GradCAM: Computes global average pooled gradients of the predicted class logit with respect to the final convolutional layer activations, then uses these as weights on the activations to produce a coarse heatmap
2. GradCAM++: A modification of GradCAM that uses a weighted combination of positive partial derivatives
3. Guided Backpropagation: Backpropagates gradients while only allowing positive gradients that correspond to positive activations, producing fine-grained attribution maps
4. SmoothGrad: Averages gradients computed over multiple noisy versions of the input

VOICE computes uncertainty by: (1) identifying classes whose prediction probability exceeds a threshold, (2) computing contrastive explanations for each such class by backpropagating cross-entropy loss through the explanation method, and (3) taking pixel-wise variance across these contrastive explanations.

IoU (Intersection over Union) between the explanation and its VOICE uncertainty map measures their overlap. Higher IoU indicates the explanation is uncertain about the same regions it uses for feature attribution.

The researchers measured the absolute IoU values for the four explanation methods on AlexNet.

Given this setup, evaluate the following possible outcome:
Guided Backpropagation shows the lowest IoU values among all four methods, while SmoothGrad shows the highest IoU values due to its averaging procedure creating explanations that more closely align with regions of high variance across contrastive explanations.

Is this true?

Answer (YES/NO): NO